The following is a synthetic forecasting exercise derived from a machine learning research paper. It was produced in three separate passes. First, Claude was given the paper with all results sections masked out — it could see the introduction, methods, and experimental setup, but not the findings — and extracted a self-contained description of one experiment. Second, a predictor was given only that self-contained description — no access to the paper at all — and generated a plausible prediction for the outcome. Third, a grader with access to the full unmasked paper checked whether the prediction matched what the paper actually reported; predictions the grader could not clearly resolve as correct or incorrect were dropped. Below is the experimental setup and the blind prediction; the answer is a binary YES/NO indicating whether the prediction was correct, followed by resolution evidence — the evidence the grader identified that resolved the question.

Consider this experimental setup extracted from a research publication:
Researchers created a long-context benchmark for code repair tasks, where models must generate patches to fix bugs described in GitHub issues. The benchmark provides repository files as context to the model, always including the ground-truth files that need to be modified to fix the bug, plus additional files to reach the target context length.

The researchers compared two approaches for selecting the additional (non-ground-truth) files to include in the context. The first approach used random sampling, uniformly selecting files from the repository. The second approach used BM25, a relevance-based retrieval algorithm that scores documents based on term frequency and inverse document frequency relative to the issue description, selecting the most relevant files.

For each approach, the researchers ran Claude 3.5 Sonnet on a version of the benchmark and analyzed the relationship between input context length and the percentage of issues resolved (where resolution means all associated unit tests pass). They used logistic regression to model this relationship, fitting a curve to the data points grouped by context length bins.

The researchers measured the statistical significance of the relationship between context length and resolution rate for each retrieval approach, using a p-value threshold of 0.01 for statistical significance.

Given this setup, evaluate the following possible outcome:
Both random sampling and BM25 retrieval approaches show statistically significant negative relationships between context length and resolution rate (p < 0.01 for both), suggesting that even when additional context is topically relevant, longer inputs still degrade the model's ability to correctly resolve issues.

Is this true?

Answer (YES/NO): NO